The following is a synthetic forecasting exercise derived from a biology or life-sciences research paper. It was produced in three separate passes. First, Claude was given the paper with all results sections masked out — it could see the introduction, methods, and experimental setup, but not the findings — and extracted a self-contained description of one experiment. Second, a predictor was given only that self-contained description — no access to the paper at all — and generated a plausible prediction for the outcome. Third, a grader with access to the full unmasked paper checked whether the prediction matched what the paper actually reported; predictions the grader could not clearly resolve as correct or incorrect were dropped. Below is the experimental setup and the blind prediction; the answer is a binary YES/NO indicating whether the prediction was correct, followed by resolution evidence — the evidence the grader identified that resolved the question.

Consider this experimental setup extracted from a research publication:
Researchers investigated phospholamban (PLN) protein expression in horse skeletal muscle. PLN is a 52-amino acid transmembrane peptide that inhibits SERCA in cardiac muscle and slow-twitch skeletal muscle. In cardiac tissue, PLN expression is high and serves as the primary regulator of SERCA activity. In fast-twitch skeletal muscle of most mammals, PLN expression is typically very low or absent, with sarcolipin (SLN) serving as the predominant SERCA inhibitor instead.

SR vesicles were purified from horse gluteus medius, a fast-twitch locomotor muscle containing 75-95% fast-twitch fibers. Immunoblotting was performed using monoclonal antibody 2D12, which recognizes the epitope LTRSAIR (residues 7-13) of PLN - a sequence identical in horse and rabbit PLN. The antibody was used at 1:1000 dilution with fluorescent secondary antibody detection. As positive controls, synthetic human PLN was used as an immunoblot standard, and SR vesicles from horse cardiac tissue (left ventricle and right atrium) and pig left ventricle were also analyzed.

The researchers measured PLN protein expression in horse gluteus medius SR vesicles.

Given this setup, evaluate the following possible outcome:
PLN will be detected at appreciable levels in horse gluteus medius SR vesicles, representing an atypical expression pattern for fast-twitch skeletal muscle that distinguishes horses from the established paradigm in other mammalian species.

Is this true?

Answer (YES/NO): NO